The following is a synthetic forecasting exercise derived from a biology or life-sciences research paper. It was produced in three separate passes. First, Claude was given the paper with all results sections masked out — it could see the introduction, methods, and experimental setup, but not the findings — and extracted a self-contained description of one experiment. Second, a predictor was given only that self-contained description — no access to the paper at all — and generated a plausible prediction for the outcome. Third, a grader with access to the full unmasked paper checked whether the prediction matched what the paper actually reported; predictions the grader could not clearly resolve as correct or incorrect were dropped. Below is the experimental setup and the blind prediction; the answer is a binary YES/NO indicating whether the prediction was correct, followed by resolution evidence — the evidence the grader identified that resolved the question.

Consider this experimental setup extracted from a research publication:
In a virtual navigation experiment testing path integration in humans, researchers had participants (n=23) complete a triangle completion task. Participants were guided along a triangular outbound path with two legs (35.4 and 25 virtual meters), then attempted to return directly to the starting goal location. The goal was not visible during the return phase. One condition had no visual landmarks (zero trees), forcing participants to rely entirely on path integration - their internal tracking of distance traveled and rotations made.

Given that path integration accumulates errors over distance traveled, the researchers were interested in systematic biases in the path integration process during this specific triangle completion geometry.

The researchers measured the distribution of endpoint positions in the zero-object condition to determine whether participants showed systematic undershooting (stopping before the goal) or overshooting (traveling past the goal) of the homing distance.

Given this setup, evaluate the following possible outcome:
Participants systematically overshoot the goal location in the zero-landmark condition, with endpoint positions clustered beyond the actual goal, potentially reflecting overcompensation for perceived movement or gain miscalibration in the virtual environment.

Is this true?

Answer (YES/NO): YES